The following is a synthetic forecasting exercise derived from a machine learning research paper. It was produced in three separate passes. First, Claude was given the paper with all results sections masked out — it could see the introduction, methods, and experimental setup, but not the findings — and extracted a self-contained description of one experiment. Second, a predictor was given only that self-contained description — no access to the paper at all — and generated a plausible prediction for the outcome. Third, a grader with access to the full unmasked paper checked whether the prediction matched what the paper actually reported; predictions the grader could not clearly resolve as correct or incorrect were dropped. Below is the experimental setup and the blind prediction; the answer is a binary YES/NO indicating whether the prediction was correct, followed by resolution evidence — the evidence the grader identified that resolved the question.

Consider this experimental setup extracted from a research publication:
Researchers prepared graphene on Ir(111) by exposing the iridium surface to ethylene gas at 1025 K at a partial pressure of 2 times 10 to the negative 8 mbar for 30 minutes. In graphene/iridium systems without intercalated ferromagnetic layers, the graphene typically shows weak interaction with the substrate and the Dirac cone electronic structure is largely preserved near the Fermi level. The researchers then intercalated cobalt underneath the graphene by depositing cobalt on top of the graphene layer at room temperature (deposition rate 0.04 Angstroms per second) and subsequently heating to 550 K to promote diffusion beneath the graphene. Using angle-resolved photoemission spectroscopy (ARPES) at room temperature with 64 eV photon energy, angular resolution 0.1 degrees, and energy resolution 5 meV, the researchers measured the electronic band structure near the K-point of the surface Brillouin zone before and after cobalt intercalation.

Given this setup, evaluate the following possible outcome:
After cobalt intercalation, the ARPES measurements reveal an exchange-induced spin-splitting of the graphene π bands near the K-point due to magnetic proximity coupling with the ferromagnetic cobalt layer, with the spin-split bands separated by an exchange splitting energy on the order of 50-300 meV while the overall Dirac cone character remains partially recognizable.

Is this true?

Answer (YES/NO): NO